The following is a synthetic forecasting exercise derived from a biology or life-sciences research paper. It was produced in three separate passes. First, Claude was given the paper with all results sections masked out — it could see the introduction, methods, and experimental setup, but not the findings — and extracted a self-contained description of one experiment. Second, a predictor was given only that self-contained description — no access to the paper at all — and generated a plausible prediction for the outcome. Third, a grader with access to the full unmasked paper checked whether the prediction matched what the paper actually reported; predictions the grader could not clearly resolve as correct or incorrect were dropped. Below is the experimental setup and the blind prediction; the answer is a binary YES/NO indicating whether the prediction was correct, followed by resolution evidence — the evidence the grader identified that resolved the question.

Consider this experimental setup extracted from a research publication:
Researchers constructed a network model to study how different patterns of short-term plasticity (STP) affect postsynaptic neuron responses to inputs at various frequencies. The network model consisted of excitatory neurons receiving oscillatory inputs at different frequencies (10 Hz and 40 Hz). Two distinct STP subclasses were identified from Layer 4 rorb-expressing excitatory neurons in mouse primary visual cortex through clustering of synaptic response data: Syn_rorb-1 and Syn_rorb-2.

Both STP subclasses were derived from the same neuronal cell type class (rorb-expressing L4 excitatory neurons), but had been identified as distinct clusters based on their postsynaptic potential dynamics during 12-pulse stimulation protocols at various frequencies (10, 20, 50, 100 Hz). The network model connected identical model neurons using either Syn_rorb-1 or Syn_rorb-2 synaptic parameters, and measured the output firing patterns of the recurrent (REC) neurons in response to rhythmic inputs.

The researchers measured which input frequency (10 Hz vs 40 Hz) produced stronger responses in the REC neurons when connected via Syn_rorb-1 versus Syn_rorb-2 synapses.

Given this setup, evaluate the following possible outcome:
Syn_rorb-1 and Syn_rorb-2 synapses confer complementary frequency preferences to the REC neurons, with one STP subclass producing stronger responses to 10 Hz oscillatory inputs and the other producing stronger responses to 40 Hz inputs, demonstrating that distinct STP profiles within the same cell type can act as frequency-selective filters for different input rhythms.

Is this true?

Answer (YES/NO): YES